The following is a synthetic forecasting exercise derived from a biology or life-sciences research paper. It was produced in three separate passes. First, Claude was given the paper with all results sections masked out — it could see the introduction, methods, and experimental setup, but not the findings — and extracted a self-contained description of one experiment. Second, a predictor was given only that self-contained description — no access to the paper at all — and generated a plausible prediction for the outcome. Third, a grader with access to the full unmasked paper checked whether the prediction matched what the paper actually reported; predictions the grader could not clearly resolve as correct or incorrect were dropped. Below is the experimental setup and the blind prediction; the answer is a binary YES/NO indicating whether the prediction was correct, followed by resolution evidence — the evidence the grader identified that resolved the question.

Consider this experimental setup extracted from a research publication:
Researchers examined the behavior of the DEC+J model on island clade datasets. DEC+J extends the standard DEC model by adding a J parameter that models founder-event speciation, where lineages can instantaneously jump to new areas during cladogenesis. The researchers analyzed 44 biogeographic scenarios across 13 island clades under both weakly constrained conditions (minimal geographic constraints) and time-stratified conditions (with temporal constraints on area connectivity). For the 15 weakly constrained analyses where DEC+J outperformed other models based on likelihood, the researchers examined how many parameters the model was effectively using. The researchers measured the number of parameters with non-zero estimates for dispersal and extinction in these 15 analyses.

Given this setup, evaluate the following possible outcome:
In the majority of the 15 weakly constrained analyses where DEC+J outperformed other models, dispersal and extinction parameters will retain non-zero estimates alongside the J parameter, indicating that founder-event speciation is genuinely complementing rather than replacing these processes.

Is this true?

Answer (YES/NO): NO